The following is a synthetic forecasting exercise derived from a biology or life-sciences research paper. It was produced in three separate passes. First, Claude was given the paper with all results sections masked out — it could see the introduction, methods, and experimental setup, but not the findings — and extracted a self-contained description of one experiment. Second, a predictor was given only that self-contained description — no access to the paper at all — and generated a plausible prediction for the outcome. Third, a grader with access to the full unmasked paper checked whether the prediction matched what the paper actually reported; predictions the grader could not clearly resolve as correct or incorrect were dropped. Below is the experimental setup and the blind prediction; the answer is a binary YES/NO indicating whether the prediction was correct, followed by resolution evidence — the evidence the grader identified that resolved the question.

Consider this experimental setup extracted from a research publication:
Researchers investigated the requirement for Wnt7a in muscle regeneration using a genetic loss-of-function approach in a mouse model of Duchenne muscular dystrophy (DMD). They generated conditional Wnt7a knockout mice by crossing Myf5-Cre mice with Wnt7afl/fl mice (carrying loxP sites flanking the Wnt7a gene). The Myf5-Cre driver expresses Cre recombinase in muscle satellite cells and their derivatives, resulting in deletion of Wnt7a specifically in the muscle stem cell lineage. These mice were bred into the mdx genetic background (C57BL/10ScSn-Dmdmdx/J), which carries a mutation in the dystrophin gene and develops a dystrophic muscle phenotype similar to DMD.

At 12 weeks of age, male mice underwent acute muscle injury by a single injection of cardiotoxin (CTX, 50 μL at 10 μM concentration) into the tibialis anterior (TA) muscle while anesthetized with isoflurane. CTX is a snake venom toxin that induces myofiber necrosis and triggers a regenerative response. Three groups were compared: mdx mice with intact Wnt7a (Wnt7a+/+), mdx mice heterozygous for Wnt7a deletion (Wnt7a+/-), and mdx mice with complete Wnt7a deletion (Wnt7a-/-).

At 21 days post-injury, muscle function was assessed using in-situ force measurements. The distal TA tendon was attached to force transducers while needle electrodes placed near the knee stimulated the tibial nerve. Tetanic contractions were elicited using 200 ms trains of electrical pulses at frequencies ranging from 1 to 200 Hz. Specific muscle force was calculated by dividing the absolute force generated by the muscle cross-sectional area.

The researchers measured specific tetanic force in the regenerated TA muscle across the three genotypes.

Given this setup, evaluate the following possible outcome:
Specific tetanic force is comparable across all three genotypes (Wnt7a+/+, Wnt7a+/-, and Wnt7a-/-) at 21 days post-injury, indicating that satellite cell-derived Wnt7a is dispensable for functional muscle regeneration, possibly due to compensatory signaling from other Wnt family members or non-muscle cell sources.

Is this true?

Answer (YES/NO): NO